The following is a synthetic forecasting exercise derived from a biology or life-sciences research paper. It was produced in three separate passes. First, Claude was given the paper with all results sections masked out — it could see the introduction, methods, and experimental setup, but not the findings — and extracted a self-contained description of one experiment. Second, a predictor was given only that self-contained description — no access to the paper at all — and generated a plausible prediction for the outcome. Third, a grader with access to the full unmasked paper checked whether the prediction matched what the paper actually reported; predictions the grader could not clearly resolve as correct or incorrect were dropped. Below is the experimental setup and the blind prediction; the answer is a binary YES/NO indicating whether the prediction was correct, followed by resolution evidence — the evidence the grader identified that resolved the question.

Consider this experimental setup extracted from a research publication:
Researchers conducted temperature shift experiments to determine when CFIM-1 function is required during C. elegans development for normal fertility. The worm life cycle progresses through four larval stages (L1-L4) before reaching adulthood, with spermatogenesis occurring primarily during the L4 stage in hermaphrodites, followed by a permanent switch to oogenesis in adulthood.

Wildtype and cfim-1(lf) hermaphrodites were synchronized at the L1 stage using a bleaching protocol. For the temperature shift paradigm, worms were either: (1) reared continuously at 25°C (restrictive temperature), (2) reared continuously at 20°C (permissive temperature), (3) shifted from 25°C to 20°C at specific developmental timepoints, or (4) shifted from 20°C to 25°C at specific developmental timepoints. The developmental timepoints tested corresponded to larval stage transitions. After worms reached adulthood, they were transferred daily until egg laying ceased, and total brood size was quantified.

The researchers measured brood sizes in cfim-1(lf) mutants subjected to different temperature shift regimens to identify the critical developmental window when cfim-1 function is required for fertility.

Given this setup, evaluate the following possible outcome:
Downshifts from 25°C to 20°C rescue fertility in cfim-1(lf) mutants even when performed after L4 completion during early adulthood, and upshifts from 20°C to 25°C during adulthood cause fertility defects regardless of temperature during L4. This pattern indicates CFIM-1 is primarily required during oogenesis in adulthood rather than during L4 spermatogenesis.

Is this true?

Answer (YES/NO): NO